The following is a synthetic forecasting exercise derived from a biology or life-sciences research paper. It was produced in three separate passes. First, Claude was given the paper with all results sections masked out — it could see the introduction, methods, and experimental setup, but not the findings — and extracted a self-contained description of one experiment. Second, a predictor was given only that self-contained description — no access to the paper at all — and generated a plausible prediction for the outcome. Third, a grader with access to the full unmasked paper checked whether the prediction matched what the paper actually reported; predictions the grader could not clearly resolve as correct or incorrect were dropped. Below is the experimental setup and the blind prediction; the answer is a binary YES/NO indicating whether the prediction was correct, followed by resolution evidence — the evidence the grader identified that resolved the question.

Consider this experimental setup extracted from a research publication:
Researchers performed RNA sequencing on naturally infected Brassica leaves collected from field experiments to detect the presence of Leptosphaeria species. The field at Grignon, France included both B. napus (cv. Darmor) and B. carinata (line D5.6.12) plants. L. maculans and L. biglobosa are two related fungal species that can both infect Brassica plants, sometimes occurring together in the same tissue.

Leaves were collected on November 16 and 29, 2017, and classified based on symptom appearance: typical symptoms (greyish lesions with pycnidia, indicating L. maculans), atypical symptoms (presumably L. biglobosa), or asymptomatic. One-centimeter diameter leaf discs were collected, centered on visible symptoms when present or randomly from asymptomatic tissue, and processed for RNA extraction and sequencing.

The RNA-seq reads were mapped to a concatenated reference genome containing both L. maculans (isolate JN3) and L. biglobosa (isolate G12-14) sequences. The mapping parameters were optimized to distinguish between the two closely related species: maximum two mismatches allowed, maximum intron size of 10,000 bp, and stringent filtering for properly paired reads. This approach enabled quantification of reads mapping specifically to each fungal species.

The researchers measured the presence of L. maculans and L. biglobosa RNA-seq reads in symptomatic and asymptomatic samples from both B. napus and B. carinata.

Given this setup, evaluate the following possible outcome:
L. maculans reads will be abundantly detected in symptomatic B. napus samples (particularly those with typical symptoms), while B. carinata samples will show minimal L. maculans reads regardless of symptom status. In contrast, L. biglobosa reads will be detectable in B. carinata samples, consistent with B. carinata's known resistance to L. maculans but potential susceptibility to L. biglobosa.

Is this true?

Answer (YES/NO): YES